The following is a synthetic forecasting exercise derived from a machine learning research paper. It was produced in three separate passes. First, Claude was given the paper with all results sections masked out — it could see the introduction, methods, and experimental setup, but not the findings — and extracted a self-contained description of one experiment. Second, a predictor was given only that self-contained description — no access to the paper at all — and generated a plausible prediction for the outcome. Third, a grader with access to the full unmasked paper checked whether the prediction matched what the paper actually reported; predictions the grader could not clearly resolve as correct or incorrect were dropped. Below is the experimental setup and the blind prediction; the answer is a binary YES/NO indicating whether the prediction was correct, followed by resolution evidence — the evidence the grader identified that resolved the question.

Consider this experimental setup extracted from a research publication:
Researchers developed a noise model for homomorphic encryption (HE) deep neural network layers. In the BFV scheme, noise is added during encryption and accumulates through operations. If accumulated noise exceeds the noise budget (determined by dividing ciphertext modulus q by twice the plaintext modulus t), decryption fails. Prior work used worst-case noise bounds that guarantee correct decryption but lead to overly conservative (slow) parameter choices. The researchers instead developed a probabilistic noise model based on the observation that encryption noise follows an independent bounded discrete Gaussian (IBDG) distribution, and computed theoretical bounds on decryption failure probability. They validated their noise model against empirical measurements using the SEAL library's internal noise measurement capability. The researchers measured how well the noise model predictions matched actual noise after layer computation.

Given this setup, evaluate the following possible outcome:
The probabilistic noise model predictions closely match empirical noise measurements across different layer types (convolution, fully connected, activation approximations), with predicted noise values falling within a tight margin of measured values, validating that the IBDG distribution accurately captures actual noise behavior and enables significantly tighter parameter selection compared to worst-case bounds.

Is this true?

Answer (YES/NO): NO